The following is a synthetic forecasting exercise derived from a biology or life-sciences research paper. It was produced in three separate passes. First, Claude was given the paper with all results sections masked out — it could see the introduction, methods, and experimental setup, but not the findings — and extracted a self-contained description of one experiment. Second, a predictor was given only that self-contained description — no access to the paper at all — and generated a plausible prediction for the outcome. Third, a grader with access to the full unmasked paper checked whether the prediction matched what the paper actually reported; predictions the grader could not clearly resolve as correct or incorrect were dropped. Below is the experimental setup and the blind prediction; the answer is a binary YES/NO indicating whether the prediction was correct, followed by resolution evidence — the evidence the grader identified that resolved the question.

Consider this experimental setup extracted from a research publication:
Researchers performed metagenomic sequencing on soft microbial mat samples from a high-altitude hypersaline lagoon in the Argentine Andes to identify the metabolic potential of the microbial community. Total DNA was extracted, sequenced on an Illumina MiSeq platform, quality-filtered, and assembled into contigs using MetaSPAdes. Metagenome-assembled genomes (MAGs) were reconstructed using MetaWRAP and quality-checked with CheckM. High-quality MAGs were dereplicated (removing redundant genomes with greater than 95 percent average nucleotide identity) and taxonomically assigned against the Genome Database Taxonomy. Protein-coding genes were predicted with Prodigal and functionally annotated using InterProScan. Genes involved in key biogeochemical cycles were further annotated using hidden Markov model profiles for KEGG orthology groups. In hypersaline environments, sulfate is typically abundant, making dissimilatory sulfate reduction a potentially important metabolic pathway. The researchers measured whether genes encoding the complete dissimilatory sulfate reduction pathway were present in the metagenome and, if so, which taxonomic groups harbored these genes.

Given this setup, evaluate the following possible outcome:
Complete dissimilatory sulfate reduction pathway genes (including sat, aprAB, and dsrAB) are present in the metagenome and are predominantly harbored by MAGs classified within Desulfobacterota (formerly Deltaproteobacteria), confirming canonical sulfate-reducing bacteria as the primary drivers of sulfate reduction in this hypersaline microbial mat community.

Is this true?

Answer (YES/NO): YES